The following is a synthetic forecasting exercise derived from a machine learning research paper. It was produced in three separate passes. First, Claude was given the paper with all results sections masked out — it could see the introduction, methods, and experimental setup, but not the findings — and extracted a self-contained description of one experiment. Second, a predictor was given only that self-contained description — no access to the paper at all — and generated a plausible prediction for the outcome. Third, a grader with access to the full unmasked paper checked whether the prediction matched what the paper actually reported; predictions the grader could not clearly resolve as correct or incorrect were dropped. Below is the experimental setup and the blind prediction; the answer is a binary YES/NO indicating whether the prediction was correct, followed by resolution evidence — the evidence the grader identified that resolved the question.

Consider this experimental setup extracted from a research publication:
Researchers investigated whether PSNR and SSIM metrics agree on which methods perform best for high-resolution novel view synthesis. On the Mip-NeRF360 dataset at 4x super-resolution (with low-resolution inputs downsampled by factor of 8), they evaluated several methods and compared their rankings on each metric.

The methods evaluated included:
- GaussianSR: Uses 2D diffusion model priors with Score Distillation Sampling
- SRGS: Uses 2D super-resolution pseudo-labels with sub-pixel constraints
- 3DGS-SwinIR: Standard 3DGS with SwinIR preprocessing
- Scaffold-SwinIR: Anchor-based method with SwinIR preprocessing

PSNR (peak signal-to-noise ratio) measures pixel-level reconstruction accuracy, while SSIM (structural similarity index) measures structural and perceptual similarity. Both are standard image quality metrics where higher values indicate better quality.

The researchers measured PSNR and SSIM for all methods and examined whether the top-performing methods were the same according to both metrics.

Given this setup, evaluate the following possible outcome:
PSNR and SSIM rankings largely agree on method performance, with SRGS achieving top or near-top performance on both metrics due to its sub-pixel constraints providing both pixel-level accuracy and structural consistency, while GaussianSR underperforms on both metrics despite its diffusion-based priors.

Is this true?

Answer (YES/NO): NO